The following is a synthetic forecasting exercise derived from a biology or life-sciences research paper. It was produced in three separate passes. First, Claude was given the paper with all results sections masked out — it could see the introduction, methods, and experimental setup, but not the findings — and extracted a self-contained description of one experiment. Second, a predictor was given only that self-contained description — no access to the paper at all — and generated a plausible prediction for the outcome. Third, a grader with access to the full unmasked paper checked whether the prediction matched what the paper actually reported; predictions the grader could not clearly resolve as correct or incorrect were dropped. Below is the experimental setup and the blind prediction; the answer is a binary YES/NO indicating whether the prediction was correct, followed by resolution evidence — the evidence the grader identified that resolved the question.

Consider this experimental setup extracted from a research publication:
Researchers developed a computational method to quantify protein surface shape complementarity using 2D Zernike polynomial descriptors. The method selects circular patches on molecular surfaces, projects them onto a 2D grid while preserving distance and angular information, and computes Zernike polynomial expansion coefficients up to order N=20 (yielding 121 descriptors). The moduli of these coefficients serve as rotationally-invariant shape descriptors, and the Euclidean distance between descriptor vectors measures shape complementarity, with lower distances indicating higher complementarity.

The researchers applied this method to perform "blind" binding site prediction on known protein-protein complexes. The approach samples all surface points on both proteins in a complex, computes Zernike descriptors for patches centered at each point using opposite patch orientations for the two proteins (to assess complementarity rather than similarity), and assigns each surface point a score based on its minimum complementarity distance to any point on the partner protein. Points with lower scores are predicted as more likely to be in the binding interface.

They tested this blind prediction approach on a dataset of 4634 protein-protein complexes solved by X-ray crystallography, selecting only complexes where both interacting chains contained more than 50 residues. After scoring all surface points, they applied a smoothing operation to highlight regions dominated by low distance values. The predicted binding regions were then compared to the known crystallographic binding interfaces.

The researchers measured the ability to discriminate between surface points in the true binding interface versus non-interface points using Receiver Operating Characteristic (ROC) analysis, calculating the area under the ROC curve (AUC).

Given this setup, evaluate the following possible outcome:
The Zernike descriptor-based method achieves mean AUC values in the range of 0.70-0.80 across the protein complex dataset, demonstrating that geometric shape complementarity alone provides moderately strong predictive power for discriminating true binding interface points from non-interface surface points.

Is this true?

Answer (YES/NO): NO